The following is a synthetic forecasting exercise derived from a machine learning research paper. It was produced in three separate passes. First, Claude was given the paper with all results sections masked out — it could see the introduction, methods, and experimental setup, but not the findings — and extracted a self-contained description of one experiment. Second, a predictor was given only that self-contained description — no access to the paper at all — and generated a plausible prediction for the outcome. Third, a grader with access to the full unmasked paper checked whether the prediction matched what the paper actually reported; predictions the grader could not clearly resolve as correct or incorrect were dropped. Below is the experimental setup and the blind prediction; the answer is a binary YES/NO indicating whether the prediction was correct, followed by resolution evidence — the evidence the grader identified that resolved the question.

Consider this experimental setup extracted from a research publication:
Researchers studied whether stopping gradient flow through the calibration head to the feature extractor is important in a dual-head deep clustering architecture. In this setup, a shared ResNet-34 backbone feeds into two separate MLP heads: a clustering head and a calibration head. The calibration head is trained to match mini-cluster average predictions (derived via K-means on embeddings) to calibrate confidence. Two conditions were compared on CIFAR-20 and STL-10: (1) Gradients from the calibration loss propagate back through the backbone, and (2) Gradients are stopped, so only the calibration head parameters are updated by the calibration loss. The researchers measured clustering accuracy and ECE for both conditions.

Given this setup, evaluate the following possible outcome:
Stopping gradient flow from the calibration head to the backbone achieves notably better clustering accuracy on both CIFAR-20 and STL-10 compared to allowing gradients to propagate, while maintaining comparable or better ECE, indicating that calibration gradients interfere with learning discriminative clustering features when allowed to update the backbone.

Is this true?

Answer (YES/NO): YES